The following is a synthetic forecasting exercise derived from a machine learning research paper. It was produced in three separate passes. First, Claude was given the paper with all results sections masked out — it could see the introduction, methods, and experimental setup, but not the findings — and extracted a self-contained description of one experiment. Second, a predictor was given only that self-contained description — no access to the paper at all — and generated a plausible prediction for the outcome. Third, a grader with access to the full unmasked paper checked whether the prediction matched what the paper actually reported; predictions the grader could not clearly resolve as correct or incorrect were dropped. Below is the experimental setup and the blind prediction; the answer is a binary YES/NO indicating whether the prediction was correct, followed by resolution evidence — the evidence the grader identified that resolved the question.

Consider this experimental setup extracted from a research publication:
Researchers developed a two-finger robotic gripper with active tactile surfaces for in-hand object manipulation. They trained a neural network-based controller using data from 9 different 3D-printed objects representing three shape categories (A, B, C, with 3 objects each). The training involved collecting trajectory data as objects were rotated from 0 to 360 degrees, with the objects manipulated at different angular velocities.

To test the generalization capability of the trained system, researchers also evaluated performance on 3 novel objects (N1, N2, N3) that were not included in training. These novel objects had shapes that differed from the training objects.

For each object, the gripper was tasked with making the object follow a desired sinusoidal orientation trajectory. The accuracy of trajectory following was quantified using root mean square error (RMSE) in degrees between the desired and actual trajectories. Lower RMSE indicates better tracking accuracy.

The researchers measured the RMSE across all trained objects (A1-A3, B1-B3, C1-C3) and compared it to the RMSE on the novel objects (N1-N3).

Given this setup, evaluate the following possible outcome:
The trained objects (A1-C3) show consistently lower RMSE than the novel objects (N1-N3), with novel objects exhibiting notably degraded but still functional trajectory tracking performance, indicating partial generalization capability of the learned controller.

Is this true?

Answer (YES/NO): YES